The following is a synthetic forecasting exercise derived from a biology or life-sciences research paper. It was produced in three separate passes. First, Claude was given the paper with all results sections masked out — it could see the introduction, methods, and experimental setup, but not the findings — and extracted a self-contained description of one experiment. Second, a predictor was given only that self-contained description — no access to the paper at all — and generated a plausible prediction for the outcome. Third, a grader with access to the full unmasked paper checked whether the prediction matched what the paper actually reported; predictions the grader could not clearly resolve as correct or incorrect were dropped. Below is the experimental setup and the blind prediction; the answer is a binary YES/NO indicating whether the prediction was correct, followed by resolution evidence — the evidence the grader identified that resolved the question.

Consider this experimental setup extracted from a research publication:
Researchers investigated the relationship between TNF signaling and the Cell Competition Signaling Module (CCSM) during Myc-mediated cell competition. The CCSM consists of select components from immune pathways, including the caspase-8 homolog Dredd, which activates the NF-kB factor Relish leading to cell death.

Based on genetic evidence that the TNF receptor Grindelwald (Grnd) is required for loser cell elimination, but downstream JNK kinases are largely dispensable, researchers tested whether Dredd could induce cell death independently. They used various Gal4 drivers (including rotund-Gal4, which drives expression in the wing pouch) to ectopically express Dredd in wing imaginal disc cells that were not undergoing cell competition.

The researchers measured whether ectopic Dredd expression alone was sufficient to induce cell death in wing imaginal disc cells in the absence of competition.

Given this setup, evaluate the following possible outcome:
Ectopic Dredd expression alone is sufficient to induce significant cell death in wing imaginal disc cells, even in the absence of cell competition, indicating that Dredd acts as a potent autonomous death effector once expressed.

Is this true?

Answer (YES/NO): YES